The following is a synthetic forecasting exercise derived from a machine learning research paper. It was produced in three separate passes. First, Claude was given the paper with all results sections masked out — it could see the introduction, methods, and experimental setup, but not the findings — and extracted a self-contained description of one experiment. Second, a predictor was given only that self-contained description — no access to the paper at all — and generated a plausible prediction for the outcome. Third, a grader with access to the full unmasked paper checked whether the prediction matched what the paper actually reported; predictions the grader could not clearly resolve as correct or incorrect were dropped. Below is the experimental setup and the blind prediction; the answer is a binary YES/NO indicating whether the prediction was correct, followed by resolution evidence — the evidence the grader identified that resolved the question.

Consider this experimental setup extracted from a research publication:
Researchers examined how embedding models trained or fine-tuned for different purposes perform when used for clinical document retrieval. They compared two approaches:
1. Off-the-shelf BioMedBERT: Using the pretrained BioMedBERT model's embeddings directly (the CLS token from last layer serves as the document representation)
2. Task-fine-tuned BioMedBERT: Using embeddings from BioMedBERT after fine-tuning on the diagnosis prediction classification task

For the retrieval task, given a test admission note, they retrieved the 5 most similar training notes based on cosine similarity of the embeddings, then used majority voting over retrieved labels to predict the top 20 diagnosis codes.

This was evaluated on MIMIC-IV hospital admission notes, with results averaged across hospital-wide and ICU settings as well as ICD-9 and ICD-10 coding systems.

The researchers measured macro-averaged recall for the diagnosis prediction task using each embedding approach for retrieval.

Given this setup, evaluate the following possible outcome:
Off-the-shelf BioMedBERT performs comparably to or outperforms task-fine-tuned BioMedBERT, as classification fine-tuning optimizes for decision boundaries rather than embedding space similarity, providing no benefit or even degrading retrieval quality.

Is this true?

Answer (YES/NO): NO